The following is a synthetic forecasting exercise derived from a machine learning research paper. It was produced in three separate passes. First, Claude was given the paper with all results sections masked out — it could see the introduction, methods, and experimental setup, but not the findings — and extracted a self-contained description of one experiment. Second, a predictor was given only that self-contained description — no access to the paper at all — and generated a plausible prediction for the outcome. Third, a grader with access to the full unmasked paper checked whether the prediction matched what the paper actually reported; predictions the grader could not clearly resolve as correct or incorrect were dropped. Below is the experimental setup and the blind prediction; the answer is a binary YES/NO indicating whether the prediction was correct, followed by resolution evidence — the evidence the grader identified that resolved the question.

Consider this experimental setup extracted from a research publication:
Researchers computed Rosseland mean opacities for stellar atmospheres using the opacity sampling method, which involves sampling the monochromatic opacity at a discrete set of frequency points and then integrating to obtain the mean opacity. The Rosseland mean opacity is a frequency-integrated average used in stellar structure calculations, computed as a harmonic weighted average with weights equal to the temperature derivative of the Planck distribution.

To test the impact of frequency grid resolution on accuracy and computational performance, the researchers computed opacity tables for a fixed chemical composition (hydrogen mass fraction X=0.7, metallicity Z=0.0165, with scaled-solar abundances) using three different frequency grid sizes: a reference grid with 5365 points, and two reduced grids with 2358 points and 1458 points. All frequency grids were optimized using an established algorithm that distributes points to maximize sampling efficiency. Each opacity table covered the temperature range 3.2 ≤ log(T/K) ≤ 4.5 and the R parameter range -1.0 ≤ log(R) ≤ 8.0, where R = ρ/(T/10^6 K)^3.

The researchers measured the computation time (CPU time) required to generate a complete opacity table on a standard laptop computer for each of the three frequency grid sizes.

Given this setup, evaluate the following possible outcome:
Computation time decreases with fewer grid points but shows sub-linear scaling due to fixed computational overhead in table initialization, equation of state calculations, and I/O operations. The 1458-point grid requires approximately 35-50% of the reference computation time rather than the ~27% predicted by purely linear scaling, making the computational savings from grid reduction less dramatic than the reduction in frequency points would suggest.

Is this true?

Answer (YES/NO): NO